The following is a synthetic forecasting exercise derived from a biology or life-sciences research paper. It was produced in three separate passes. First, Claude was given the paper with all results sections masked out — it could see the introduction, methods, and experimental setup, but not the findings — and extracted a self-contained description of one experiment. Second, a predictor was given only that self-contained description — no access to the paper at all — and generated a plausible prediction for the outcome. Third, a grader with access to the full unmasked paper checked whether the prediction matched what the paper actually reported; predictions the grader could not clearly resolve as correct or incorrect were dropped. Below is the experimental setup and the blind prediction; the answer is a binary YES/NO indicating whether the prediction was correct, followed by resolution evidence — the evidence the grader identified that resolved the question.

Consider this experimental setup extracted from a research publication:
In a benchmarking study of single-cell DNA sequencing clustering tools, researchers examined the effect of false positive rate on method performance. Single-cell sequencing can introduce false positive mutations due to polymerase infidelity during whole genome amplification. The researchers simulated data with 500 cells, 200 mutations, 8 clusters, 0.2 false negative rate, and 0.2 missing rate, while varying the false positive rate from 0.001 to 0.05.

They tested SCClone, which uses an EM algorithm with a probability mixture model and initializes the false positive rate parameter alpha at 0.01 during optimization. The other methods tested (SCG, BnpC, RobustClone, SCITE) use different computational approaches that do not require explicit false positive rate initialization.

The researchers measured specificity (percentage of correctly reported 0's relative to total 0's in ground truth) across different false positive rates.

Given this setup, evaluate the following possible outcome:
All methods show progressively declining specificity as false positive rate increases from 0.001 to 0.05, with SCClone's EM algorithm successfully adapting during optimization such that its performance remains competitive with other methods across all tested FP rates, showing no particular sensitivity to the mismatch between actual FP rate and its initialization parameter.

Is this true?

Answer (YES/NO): NO